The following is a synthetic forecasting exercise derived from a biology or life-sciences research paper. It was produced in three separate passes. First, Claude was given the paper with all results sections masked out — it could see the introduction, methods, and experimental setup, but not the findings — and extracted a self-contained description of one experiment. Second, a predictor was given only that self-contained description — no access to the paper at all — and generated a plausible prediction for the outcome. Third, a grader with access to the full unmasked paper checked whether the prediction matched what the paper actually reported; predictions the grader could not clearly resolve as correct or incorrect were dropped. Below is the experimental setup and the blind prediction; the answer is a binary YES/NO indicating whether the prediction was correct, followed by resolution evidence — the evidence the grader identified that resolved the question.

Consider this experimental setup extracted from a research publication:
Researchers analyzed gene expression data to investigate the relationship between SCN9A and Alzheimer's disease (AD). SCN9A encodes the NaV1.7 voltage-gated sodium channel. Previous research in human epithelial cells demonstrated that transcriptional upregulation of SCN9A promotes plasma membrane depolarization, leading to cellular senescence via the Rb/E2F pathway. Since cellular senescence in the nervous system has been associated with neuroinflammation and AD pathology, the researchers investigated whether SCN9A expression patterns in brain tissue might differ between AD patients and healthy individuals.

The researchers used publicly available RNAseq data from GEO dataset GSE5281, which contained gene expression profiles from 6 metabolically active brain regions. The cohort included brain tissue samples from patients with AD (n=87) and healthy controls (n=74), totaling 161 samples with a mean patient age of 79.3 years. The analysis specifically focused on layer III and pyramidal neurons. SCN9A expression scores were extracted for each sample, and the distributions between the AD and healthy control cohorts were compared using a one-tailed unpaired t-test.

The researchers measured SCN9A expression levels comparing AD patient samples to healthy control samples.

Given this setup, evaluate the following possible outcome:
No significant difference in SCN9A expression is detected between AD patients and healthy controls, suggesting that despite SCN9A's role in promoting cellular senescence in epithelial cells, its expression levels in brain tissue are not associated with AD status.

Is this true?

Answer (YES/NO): NO